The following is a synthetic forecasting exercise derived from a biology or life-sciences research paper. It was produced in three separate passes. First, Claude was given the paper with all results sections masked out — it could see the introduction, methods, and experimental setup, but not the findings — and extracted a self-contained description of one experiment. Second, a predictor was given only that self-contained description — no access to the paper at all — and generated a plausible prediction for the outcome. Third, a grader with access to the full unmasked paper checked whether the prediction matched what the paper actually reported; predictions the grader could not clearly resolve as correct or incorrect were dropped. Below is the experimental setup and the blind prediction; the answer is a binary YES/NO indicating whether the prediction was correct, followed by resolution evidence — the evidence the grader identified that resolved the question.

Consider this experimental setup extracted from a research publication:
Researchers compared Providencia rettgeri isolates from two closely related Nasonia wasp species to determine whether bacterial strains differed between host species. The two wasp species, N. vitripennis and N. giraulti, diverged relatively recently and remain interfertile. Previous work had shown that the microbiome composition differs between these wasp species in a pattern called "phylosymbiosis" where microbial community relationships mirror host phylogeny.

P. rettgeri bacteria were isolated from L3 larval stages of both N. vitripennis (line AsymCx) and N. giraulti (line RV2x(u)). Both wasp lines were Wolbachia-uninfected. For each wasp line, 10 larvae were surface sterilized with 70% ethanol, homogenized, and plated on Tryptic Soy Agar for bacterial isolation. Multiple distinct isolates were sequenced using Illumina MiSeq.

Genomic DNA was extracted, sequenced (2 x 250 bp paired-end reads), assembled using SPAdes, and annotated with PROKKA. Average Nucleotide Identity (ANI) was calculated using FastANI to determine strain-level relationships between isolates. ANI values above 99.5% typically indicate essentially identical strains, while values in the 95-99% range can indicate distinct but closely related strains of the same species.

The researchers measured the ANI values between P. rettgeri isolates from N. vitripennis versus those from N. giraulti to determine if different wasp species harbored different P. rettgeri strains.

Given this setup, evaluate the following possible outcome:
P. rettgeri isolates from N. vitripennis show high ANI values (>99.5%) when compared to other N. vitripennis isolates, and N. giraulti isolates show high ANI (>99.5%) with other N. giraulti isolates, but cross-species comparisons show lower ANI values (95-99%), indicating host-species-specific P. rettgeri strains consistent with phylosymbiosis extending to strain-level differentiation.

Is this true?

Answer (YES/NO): NO